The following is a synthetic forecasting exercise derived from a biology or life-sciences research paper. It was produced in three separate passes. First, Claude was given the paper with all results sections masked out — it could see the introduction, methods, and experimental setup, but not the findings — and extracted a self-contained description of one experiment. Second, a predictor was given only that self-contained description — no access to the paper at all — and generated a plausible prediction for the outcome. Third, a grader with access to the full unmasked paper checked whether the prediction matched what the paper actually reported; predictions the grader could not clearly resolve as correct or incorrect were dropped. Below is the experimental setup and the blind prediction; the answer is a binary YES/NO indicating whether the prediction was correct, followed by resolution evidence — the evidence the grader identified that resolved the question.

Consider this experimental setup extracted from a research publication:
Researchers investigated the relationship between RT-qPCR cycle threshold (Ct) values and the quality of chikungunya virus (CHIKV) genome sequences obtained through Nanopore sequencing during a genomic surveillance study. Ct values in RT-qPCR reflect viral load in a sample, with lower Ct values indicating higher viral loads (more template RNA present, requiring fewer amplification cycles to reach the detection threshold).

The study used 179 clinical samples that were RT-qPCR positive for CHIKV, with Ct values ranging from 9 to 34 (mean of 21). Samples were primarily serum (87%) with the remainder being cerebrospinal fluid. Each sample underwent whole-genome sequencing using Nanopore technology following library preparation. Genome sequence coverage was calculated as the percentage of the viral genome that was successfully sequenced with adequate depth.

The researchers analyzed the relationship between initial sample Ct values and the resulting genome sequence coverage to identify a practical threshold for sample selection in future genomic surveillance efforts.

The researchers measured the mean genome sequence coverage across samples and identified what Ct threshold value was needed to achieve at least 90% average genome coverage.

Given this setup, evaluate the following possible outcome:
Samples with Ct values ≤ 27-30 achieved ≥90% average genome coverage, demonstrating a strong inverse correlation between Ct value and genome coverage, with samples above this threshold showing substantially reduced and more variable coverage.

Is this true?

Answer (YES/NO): YES